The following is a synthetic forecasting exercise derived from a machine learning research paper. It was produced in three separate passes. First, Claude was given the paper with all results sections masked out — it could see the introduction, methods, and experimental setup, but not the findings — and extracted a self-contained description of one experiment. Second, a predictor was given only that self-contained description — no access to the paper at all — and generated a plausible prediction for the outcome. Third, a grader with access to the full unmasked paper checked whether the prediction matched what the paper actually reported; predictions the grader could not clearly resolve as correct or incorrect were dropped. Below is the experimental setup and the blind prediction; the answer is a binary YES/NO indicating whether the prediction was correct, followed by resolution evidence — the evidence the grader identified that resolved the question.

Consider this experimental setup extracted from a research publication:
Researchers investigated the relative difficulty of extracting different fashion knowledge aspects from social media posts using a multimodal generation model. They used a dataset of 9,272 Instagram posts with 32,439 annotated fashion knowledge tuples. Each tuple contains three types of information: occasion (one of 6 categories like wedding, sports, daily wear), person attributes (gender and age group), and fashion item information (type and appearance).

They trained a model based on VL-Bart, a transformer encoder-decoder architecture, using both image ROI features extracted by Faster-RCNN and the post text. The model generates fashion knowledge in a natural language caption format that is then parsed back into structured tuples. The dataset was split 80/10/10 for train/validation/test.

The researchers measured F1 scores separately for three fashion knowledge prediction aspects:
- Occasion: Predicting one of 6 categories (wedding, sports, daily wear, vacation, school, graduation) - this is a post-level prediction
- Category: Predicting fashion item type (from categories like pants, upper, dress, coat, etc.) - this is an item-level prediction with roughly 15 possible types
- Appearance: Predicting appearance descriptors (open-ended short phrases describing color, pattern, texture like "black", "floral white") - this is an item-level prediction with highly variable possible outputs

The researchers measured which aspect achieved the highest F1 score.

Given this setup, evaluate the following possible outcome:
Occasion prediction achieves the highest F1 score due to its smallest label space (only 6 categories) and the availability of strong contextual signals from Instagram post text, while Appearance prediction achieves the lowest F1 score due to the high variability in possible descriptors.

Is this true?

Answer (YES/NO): NO